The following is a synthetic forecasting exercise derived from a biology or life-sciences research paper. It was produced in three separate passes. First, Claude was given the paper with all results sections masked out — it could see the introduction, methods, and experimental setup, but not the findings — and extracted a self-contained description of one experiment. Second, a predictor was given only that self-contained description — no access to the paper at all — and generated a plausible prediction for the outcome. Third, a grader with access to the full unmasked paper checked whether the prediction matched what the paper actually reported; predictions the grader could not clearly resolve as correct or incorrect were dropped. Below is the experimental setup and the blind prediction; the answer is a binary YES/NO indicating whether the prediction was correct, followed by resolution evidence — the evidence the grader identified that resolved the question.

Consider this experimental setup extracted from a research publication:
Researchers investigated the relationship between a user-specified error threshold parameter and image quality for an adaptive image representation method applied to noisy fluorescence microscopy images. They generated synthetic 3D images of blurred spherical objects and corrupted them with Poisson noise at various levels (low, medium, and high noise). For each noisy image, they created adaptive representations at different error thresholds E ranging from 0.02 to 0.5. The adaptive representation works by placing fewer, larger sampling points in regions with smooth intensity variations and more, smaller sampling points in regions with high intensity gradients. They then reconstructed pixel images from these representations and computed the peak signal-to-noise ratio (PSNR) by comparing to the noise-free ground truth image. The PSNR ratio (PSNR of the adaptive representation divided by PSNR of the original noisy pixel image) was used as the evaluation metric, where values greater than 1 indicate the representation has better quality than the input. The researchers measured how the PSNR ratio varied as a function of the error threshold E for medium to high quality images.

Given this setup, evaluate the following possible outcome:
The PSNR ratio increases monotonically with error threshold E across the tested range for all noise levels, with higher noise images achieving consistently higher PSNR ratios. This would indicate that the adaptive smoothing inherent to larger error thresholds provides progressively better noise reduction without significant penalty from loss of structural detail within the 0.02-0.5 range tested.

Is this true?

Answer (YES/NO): NO